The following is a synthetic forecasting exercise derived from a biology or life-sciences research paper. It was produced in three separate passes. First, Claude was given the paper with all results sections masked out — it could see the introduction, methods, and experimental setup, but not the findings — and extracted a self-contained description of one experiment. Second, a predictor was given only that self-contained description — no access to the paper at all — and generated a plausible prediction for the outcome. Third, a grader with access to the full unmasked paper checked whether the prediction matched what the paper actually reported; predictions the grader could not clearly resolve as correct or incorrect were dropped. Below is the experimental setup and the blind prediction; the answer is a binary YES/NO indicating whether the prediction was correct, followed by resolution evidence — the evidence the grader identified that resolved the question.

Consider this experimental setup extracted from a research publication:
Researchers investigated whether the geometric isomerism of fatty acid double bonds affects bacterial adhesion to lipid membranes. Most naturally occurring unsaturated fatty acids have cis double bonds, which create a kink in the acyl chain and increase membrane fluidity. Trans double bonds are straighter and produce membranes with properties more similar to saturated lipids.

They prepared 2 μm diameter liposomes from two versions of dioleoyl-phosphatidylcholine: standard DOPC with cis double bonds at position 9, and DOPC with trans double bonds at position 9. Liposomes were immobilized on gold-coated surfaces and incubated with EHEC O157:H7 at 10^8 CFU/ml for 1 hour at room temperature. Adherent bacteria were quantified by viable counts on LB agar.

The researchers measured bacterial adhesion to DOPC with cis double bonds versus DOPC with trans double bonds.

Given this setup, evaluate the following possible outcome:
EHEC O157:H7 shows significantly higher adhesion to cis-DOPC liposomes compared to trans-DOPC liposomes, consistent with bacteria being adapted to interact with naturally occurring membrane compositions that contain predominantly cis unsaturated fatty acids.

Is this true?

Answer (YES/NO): NO